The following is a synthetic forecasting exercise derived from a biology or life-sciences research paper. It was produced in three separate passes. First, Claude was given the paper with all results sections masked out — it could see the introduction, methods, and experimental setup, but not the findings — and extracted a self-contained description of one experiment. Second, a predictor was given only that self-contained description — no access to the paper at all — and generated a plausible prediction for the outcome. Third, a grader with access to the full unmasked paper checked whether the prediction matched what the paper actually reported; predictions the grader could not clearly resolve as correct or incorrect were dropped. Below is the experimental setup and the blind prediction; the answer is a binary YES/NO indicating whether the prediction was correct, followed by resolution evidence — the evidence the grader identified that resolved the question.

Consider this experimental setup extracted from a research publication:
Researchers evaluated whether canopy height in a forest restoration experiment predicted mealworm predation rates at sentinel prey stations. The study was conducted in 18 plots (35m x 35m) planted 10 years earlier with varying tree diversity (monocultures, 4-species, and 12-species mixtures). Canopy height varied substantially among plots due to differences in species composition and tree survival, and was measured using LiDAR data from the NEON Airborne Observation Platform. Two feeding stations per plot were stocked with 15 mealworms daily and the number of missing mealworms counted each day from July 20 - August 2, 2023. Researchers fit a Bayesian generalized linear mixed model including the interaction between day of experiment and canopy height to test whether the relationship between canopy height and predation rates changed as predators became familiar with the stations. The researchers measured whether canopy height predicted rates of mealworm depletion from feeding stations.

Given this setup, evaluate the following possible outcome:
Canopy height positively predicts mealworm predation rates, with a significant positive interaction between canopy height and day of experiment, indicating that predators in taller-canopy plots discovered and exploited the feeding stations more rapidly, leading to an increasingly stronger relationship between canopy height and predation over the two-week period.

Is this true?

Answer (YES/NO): NO